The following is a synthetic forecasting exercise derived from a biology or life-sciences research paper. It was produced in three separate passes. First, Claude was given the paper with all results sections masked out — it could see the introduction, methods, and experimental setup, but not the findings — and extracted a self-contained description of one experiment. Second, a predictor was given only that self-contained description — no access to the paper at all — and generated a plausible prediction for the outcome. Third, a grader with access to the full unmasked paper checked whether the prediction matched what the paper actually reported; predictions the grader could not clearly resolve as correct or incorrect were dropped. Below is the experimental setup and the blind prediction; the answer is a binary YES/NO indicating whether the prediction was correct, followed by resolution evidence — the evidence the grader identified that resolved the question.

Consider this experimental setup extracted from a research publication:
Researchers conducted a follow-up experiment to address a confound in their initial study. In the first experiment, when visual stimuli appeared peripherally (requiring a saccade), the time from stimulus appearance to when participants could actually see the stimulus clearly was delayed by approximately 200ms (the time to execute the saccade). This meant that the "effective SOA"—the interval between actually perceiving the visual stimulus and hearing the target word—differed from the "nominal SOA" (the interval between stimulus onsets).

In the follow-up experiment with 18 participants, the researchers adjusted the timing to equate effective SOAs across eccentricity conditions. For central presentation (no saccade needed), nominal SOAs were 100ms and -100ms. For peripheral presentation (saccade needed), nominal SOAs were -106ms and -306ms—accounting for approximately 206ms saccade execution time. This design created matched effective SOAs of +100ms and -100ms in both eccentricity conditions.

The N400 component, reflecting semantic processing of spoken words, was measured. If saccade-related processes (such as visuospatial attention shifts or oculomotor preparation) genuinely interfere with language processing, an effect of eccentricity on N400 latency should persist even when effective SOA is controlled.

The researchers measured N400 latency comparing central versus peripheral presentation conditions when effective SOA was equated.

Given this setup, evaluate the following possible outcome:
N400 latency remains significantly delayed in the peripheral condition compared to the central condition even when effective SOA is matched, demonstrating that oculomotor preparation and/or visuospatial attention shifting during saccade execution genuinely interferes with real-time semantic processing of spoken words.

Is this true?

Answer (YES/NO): NO